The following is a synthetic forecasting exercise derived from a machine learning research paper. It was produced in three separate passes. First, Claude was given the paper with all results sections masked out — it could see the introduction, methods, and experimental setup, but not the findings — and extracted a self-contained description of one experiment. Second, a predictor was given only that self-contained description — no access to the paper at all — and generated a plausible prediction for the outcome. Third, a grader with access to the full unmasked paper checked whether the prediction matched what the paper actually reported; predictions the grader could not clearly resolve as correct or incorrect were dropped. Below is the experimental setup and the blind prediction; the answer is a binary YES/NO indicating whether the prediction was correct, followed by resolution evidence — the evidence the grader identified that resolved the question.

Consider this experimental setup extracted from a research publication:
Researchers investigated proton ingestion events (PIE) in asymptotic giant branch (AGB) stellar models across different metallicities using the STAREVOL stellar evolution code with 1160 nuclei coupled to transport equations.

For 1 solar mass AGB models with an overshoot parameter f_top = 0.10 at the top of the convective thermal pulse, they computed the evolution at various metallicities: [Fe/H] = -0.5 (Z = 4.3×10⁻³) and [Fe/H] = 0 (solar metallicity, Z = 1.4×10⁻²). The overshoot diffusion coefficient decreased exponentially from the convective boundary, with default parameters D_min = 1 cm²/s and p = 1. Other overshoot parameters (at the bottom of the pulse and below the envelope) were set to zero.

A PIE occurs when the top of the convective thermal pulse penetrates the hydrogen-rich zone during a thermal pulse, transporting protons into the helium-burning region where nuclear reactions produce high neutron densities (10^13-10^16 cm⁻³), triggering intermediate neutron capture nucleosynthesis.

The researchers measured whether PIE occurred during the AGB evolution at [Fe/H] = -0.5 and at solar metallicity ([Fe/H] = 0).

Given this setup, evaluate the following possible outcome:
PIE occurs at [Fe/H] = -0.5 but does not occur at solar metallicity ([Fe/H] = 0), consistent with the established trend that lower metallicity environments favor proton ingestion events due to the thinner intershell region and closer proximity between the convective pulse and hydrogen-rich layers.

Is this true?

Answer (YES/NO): YES